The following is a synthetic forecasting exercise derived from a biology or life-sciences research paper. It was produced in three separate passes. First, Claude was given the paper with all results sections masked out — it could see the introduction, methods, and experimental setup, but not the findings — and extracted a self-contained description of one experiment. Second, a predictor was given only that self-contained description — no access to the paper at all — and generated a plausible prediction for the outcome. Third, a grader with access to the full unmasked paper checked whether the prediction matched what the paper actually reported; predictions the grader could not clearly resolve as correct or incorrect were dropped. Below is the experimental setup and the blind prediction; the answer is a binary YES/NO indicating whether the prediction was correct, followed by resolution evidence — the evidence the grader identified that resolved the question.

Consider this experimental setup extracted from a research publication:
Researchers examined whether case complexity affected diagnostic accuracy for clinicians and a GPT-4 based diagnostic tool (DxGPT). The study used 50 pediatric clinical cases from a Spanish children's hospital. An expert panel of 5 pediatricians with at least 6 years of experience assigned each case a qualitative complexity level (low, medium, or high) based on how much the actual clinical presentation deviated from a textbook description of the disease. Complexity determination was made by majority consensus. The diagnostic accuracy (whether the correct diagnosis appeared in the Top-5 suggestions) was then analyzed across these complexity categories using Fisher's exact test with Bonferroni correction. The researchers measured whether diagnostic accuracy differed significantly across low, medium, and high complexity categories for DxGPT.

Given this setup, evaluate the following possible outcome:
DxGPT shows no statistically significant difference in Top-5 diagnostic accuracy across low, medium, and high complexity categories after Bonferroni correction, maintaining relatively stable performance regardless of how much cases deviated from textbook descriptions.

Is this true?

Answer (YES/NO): NO